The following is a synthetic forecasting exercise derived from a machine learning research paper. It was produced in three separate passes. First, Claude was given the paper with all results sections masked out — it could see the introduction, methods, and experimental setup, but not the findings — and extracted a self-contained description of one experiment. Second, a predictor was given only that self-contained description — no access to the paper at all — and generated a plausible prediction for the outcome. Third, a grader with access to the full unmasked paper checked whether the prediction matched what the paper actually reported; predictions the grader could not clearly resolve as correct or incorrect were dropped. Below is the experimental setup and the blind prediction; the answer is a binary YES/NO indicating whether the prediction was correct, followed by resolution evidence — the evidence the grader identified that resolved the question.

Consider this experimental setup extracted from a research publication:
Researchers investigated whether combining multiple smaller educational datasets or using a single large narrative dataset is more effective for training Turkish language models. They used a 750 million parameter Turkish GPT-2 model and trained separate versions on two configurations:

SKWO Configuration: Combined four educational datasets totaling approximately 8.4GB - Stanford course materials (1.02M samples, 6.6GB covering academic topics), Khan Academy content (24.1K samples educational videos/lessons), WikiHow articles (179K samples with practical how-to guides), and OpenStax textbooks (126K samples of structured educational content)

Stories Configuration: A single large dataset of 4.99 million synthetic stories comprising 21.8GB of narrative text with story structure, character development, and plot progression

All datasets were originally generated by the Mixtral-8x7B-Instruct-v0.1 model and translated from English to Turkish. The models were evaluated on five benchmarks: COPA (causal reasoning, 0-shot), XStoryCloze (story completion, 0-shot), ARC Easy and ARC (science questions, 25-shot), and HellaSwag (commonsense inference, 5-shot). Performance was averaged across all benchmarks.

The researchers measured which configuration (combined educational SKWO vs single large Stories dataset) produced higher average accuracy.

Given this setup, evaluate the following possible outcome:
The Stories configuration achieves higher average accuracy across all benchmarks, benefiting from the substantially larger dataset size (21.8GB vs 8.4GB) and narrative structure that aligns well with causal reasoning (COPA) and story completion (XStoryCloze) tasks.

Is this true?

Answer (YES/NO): NO